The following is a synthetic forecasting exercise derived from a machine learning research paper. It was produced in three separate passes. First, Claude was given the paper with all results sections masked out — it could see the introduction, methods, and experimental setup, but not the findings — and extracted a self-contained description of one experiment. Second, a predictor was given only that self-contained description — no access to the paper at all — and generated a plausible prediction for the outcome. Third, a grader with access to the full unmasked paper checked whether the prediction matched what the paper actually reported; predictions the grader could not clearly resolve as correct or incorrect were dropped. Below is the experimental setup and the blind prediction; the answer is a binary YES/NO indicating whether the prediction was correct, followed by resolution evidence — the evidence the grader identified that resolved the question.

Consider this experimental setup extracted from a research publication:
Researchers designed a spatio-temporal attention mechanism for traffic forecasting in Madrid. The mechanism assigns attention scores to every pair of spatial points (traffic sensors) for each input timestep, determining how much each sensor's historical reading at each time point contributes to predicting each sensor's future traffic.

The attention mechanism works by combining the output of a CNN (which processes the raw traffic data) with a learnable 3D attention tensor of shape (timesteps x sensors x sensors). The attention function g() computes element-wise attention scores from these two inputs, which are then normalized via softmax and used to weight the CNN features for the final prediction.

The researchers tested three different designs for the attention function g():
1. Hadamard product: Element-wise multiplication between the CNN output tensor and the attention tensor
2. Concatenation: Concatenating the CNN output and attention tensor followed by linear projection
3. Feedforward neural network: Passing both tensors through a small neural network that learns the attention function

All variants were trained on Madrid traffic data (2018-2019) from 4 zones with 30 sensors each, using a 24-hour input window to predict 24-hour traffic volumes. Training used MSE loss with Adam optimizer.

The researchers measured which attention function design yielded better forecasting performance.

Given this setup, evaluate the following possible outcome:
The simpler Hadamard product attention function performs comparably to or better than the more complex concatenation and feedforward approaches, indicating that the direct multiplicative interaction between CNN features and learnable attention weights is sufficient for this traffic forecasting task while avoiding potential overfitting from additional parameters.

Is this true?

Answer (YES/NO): YES